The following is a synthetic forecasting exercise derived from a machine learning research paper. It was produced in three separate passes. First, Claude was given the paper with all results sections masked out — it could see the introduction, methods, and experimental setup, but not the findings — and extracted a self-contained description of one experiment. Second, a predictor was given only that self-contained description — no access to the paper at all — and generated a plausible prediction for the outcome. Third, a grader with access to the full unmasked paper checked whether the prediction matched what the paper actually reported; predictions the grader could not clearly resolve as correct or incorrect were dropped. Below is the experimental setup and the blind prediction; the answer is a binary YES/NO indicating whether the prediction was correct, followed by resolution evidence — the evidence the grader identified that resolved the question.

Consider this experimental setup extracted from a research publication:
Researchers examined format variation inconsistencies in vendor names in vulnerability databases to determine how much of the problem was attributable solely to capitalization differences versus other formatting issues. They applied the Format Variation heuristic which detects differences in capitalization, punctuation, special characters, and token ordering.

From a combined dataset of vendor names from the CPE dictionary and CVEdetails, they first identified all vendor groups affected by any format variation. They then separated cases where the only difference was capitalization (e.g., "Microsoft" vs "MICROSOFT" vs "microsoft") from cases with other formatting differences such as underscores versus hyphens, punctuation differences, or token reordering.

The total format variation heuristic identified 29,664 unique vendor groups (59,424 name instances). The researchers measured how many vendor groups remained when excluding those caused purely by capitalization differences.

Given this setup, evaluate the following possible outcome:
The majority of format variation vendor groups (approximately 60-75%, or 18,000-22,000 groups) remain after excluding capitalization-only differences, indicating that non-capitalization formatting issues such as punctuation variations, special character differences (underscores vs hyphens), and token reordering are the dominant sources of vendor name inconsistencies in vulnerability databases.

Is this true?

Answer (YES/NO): NO